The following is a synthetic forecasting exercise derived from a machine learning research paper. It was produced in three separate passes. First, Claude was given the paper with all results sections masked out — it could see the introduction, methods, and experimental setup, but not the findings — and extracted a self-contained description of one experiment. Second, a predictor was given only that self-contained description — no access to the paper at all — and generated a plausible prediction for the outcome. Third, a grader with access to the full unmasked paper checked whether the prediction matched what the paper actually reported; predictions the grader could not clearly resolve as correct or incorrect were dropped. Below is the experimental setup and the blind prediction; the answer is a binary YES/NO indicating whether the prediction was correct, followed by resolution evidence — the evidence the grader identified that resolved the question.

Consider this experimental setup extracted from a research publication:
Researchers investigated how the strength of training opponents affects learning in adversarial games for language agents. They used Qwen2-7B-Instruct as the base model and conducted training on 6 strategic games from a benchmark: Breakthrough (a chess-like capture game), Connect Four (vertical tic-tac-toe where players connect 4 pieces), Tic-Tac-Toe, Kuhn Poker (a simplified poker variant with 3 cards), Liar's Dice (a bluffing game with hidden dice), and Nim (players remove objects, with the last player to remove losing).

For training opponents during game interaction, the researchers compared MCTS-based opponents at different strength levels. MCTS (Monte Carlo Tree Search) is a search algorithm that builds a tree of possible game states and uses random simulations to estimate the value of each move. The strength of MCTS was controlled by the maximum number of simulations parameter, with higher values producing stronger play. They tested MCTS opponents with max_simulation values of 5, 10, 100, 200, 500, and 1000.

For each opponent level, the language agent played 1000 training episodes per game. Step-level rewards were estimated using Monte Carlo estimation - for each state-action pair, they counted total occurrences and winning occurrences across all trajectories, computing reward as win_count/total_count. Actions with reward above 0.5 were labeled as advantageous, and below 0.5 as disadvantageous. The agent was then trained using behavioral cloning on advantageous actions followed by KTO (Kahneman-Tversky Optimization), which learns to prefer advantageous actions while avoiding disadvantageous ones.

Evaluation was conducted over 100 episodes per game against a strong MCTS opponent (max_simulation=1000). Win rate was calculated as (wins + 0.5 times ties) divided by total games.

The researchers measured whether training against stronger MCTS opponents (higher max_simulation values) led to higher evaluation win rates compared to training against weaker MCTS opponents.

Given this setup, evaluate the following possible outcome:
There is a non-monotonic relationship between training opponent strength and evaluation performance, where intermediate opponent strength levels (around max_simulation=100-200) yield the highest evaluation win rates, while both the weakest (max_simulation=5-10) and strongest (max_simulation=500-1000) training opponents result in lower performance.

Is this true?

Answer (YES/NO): NO